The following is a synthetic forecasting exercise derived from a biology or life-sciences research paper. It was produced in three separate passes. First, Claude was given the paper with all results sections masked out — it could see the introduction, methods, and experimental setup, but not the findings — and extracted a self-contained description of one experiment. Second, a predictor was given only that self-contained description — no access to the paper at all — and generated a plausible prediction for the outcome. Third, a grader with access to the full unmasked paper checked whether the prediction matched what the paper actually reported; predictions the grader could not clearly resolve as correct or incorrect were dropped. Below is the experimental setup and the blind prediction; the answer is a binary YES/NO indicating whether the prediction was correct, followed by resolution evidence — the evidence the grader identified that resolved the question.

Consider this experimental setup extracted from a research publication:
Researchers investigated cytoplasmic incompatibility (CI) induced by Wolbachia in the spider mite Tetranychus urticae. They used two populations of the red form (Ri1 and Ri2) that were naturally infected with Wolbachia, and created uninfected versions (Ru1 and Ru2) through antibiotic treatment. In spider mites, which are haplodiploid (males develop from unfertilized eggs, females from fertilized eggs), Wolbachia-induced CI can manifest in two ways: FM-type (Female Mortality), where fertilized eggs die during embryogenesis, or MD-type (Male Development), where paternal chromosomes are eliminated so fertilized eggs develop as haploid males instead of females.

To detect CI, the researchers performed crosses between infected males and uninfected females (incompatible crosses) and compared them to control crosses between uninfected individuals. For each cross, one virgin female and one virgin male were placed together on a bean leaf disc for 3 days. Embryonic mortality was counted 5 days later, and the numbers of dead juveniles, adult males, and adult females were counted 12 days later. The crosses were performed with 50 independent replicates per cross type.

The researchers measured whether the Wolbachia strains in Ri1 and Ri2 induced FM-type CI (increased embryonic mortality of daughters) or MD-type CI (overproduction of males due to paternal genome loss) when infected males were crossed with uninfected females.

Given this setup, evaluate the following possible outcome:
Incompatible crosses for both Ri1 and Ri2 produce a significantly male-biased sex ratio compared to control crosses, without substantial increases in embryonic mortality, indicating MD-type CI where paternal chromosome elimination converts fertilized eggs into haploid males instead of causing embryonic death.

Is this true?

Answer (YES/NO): NO